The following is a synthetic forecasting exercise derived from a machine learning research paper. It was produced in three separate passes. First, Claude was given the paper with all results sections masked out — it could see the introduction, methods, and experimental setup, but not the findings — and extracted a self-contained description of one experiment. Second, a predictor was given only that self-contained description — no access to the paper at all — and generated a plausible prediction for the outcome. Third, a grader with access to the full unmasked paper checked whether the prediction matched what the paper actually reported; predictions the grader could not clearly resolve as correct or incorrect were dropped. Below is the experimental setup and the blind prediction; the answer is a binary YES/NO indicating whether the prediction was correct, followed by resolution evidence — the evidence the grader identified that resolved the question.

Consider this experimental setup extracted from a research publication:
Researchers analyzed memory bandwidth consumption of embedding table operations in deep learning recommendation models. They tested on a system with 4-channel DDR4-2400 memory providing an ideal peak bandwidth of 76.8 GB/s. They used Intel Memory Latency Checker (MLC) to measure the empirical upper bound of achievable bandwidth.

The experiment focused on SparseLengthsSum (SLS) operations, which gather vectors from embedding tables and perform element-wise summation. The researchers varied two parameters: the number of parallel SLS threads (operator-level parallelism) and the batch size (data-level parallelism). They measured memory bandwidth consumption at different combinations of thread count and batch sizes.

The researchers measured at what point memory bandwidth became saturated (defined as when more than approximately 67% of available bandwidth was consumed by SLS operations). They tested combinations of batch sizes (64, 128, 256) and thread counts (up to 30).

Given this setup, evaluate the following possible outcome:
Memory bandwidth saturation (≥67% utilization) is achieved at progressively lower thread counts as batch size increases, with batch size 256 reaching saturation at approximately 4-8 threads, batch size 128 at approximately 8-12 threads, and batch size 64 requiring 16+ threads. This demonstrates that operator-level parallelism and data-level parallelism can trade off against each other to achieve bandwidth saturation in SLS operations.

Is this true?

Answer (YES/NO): NO